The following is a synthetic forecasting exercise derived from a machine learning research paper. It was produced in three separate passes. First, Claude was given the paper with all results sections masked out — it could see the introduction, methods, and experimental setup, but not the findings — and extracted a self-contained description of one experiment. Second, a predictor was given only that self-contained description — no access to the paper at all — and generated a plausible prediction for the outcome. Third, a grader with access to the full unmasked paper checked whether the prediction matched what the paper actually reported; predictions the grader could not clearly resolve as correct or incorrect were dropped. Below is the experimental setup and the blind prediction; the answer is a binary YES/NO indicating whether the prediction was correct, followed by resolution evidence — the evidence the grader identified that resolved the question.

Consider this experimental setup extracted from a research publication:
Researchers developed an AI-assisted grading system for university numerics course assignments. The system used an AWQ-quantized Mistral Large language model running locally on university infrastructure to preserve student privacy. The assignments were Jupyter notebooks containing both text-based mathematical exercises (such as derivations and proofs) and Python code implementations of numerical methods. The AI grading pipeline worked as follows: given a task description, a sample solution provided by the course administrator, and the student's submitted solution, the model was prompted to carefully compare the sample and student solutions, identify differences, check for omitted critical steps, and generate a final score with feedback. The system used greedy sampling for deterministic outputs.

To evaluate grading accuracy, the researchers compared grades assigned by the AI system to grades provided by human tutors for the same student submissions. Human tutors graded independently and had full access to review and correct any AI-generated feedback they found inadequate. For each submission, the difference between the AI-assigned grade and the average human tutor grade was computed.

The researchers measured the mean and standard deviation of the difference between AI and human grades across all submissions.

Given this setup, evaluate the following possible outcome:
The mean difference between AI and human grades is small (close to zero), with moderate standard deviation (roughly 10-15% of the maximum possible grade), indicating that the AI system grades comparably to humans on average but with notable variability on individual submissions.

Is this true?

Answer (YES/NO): NO